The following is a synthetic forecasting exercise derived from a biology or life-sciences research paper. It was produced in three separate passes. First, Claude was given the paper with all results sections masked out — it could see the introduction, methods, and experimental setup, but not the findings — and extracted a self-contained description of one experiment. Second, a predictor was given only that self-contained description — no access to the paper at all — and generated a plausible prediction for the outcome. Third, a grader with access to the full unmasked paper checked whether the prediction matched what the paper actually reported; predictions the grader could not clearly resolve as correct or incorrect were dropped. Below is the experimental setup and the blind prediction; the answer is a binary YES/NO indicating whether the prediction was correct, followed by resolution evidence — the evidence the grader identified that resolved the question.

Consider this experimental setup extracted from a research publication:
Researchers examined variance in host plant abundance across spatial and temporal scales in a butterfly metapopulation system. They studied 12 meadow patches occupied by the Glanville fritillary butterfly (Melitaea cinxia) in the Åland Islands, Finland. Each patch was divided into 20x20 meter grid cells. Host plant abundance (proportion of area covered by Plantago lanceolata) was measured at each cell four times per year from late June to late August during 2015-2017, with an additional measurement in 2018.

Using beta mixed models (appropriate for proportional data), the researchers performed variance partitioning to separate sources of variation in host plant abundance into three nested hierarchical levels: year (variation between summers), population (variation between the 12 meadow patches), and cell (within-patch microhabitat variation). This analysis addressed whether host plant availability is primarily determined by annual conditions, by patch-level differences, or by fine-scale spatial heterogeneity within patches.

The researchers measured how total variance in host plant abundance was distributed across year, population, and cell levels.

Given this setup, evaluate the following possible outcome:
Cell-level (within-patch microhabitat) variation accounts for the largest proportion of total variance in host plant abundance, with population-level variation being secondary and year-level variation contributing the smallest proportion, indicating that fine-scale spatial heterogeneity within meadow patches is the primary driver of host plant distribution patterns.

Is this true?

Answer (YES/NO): YES